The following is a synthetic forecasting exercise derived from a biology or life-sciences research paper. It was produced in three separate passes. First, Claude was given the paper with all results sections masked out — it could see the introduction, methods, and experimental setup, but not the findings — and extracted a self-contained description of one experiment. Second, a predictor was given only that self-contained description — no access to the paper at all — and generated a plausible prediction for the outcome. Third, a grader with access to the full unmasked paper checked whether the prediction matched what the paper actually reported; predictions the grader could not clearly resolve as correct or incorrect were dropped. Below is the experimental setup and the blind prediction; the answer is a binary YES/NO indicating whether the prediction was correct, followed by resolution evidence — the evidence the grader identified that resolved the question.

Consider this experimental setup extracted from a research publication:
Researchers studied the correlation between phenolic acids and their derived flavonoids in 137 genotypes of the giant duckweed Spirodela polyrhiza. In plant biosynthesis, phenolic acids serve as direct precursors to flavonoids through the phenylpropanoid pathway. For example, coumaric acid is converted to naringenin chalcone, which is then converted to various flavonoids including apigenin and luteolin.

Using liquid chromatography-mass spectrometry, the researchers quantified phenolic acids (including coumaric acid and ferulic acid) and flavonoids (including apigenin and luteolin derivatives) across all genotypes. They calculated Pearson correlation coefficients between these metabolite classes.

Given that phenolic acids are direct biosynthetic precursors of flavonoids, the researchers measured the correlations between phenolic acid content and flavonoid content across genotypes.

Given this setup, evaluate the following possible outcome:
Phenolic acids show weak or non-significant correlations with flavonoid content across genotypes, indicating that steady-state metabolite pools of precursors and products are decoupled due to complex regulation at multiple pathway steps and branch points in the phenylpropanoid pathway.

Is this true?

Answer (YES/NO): NO